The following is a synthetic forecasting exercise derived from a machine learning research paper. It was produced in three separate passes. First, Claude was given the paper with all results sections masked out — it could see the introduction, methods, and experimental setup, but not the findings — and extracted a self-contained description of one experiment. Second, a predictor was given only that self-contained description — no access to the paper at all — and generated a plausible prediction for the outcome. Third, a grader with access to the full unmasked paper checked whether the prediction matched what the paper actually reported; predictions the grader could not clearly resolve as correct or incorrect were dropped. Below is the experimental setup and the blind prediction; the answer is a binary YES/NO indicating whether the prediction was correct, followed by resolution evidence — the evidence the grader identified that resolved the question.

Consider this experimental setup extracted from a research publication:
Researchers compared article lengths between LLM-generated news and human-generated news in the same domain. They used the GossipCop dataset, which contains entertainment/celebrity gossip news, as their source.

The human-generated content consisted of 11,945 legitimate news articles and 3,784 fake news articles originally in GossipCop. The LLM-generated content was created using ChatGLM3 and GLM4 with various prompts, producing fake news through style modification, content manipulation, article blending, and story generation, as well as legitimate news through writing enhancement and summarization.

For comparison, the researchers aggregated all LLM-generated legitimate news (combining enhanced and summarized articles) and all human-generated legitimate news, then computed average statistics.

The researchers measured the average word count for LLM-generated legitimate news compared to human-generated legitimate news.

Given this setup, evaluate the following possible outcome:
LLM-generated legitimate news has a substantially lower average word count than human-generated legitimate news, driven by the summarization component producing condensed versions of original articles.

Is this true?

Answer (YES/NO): YES